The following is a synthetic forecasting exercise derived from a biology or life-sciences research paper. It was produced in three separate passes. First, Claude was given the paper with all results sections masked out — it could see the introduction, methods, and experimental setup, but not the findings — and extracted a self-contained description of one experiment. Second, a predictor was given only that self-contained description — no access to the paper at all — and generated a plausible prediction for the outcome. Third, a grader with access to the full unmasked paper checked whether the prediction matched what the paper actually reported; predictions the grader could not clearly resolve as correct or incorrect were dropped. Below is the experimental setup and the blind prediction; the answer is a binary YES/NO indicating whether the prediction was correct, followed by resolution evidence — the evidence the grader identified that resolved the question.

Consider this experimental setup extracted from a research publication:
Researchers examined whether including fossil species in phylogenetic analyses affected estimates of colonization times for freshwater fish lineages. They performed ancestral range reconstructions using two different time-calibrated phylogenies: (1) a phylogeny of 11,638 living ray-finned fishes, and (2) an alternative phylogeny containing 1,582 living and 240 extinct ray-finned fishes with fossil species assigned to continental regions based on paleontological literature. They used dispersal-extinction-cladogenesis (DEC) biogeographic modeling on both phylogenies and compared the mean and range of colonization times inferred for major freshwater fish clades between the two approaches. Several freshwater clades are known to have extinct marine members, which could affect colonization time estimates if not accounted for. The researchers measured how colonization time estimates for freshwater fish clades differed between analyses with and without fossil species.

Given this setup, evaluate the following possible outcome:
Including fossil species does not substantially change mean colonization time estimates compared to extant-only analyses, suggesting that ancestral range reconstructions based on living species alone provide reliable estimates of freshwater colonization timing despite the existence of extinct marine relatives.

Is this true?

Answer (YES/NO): NO